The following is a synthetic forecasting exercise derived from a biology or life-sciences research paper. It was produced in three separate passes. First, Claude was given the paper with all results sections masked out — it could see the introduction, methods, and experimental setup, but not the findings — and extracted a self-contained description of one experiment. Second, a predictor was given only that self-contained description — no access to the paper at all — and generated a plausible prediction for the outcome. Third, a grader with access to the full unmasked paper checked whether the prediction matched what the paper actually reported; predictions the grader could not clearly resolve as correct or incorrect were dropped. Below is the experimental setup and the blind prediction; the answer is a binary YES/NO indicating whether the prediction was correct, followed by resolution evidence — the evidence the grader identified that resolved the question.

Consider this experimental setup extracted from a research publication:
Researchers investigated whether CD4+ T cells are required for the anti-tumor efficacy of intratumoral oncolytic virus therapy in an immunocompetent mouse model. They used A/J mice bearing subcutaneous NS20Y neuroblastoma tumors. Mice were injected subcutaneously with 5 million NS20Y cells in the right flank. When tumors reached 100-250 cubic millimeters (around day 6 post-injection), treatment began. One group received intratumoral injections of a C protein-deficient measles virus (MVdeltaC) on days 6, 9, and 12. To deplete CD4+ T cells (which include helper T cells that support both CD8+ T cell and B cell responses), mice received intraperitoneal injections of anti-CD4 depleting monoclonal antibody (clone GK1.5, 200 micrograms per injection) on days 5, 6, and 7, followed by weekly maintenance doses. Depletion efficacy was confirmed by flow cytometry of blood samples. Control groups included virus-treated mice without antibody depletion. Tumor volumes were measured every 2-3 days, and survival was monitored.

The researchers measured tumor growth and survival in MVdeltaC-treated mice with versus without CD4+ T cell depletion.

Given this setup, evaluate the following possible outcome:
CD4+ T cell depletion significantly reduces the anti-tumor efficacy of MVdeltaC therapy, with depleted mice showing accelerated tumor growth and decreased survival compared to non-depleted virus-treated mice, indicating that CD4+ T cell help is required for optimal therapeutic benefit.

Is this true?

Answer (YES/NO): NO